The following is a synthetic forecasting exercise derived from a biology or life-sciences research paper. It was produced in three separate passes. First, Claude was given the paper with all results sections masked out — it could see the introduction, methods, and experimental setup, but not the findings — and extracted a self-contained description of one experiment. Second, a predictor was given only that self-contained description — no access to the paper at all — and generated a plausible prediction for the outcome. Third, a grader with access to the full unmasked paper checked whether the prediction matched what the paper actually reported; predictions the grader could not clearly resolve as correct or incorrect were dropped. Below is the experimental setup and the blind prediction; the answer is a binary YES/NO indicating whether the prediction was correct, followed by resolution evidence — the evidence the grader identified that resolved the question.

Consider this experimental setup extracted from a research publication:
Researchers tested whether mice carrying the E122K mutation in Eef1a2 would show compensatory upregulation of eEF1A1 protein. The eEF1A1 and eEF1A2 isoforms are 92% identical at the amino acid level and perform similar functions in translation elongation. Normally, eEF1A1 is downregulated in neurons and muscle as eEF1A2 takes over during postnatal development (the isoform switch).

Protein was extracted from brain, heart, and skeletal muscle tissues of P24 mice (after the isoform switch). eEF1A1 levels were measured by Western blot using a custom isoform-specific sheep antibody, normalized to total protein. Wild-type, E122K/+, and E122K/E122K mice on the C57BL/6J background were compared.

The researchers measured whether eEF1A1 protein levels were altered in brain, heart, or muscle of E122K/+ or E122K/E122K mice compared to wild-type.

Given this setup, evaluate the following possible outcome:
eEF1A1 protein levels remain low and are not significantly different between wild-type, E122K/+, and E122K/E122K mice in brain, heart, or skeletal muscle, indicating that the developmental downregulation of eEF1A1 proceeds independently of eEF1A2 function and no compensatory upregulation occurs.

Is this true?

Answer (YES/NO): YES